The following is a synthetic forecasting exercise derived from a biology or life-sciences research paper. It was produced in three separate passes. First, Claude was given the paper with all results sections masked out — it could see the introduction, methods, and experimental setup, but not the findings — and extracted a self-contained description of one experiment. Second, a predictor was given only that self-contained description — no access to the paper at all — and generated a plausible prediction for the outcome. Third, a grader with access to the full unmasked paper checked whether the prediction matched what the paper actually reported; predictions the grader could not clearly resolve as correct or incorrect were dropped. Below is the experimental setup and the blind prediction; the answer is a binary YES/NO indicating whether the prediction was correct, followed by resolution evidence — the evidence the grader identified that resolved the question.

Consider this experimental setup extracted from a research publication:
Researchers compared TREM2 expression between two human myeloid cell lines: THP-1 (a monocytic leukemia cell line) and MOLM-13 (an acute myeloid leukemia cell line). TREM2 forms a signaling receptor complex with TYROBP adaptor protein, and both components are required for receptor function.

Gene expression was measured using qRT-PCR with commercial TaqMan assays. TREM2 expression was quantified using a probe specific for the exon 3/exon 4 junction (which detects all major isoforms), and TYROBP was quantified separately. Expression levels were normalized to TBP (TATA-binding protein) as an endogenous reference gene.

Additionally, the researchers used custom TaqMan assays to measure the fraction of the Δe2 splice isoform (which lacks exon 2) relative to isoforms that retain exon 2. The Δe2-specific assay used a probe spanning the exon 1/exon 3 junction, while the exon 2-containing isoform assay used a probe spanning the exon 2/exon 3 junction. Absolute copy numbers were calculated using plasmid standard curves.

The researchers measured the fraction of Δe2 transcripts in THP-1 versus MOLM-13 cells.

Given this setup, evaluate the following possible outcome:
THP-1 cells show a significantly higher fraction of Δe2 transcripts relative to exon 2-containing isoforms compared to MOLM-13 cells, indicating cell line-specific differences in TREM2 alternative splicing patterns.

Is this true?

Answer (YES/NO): NO